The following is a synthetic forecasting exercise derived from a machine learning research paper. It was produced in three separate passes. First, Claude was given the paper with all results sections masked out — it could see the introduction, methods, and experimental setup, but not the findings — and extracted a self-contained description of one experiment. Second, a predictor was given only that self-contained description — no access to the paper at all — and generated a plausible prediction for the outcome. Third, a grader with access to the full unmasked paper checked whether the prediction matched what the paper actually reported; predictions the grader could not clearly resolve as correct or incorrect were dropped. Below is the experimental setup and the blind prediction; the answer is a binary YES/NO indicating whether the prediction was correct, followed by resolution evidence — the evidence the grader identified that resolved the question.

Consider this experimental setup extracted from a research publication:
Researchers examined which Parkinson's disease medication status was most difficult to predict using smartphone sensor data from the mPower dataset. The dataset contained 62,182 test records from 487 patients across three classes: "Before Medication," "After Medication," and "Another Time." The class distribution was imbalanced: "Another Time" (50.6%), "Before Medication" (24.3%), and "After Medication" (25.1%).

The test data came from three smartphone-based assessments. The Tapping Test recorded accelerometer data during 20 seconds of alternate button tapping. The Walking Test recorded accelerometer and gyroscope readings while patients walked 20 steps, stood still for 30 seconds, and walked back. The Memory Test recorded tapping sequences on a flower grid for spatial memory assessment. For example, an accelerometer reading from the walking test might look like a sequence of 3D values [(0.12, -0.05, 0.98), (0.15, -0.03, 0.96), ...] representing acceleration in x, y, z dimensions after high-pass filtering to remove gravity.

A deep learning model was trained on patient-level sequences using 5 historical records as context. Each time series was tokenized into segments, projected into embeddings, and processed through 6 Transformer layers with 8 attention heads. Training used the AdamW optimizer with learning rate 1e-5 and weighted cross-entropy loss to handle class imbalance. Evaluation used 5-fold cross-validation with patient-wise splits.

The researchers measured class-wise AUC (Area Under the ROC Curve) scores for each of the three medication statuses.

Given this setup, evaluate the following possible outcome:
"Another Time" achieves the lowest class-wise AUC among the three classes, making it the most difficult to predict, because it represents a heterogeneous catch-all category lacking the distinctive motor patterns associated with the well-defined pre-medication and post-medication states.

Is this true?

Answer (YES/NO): NO